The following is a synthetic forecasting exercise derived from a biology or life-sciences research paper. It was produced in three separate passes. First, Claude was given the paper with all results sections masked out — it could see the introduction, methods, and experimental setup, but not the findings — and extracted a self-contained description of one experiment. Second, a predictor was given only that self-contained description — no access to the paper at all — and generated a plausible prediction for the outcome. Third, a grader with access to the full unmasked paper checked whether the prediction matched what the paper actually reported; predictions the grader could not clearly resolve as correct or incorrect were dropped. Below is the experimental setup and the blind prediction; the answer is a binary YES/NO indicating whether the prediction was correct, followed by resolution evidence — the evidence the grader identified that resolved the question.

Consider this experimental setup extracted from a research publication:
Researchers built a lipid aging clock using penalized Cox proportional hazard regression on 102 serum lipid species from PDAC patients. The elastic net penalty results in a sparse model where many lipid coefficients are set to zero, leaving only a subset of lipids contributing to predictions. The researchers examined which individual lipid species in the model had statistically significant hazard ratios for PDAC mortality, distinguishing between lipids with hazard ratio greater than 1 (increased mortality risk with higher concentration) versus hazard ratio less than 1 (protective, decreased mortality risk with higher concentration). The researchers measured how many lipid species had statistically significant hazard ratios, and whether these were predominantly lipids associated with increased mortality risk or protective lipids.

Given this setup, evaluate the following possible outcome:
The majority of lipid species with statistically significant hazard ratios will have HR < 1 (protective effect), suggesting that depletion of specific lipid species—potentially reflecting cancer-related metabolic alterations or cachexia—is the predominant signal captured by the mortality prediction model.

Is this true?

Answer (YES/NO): NO